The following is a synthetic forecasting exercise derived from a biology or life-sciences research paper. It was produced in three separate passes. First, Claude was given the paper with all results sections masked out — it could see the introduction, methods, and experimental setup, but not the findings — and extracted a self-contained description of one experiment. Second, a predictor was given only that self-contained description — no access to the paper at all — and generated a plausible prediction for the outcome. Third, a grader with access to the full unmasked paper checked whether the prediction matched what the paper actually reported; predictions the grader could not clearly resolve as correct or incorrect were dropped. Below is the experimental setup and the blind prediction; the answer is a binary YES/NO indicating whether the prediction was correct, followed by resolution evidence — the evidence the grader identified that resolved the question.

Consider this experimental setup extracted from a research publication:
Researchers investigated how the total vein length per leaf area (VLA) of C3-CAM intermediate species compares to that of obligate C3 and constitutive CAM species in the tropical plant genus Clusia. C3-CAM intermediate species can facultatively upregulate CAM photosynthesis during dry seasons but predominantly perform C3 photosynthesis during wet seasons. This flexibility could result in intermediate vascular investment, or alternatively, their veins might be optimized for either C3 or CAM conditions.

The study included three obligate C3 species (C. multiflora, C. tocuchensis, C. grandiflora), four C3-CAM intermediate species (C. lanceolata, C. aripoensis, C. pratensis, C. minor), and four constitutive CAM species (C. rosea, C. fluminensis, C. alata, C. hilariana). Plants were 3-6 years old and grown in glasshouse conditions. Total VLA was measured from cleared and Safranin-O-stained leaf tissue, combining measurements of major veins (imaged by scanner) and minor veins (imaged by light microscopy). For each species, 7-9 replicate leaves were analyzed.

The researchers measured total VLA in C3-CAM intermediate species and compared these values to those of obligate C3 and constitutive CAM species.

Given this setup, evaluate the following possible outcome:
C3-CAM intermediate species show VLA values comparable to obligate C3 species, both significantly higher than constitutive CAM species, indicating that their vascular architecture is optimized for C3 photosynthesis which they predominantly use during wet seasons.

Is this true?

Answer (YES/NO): YES